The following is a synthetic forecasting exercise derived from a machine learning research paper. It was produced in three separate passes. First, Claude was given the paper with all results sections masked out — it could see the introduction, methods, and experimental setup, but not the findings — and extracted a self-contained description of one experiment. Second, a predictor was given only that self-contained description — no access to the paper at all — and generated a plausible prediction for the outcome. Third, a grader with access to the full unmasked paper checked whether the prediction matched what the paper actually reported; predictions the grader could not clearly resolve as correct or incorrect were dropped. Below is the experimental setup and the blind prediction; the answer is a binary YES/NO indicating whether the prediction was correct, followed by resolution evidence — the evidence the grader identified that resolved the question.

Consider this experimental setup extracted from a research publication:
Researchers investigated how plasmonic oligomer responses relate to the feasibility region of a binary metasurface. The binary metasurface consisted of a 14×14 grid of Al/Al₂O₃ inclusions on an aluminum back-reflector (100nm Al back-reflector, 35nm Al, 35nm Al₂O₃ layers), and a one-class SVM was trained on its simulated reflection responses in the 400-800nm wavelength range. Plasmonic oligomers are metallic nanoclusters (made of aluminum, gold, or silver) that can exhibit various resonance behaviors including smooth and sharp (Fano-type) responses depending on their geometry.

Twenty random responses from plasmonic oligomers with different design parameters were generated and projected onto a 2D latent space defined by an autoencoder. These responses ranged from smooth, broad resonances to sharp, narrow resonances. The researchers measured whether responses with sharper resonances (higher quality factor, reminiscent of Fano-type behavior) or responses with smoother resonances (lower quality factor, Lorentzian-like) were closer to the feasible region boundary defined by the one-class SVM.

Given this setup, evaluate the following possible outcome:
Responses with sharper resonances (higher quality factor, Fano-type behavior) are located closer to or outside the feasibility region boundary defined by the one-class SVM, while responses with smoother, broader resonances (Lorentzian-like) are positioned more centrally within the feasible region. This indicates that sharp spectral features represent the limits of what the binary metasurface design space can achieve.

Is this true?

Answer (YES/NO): YES